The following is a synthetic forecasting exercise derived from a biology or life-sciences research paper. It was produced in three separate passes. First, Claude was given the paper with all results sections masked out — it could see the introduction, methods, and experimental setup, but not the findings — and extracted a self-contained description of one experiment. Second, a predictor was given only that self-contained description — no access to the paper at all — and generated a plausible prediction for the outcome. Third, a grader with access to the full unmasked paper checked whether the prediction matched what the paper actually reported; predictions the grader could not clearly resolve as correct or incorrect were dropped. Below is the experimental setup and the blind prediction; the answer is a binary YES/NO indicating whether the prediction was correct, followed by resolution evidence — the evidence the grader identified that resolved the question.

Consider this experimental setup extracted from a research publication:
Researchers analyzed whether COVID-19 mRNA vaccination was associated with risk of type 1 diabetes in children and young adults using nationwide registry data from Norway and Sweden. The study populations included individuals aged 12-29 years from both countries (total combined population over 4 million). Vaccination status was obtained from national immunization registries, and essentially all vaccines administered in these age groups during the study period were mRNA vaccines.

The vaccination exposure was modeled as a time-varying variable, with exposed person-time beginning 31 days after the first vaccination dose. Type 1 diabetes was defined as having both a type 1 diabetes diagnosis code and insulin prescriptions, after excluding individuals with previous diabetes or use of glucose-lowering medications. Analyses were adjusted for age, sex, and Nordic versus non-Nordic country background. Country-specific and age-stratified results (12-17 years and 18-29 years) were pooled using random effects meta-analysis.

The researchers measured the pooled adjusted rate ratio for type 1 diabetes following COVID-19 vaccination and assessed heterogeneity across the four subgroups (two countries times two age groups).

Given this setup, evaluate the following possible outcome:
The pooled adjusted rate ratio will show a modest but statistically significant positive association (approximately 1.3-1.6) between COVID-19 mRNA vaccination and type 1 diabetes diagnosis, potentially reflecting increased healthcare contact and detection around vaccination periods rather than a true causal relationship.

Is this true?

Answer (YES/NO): NO